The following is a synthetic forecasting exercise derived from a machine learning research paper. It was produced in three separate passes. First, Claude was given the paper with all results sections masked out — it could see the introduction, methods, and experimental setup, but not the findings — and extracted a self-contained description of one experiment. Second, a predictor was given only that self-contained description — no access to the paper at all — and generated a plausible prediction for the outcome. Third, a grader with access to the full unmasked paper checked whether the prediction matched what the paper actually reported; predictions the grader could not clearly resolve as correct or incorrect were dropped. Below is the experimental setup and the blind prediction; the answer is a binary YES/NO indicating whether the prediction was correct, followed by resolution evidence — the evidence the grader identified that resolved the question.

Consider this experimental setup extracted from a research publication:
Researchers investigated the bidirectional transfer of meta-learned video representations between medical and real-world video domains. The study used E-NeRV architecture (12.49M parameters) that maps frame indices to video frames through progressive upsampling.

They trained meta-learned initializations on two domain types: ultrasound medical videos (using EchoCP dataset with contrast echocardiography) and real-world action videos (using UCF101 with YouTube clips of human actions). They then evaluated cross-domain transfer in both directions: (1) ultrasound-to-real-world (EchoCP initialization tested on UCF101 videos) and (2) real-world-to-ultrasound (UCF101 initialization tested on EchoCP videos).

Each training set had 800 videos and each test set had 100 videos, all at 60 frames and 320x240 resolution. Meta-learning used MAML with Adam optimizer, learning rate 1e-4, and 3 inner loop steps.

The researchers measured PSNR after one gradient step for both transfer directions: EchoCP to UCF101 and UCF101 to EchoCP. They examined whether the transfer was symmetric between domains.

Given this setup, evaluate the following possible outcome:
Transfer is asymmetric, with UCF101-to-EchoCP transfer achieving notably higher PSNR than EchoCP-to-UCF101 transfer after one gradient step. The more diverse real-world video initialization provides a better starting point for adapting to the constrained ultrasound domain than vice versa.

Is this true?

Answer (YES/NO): YES